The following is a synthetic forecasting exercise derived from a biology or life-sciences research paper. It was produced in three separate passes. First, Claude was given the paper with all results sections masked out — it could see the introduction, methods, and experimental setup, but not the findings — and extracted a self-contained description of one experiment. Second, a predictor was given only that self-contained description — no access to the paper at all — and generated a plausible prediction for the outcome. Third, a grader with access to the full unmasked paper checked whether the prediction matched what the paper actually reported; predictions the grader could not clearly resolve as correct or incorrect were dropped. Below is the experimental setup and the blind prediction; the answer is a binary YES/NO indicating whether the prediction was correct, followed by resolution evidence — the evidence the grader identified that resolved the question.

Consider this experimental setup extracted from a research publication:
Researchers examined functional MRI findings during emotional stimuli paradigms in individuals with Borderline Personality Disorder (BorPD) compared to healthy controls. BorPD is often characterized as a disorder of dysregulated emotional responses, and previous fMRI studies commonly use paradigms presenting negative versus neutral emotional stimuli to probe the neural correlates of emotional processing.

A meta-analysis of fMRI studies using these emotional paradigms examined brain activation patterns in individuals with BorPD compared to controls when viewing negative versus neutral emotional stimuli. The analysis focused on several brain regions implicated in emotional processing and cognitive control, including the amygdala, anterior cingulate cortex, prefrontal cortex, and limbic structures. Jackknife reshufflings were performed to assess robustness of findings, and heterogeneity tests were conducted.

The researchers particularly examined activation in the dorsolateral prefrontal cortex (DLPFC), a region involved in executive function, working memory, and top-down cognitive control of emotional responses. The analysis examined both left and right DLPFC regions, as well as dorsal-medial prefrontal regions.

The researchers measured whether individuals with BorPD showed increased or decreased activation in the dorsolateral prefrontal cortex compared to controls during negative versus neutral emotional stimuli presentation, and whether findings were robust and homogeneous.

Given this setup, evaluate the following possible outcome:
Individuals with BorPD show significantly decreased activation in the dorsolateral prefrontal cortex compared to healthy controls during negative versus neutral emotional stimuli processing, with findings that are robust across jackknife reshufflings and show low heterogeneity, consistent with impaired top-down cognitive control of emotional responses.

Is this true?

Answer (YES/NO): YES